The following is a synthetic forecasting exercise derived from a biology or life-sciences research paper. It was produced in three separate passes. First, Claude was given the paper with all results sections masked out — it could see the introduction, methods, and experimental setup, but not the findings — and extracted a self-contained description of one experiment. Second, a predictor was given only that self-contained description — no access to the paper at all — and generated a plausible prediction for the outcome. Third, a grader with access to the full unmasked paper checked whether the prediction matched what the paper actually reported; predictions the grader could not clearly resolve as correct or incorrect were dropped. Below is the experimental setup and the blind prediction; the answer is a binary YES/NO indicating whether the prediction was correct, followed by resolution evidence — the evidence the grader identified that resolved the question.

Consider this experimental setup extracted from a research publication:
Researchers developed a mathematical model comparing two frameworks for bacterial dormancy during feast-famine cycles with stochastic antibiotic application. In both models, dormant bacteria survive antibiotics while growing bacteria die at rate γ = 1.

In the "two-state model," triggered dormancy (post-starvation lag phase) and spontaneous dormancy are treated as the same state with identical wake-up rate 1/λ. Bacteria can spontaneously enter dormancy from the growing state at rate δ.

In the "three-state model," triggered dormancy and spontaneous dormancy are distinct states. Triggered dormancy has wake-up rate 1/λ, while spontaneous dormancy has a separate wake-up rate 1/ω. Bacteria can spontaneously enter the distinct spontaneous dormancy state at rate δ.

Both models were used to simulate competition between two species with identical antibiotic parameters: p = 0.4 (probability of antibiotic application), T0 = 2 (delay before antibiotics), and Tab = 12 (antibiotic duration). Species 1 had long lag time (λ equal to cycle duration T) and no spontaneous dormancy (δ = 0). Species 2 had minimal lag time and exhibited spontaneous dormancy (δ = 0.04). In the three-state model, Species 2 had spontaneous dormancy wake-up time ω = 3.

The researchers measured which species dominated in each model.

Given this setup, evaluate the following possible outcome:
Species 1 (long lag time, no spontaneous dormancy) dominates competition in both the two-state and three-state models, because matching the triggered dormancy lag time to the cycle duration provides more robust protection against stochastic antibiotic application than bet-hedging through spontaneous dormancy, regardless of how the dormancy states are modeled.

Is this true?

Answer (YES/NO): NO